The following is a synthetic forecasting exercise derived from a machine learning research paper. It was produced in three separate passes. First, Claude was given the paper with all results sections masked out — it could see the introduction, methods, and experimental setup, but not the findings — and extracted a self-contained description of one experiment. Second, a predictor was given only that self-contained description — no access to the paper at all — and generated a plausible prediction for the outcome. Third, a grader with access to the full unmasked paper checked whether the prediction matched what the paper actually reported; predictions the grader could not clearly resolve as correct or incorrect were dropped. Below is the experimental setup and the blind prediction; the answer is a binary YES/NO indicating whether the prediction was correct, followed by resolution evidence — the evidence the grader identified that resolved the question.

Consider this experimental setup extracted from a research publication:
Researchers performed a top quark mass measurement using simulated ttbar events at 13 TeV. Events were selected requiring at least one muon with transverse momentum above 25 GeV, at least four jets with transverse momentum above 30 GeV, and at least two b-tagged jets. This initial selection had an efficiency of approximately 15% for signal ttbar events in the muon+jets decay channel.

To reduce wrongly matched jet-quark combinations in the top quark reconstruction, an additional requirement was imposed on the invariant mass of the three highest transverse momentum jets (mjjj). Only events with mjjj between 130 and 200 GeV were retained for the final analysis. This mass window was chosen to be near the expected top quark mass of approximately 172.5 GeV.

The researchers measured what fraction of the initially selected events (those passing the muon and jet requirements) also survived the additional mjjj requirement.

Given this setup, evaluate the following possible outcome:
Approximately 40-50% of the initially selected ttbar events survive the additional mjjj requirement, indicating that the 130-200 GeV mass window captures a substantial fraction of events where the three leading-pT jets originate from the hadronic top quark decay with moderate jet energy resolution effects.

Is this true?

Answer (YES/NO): NO